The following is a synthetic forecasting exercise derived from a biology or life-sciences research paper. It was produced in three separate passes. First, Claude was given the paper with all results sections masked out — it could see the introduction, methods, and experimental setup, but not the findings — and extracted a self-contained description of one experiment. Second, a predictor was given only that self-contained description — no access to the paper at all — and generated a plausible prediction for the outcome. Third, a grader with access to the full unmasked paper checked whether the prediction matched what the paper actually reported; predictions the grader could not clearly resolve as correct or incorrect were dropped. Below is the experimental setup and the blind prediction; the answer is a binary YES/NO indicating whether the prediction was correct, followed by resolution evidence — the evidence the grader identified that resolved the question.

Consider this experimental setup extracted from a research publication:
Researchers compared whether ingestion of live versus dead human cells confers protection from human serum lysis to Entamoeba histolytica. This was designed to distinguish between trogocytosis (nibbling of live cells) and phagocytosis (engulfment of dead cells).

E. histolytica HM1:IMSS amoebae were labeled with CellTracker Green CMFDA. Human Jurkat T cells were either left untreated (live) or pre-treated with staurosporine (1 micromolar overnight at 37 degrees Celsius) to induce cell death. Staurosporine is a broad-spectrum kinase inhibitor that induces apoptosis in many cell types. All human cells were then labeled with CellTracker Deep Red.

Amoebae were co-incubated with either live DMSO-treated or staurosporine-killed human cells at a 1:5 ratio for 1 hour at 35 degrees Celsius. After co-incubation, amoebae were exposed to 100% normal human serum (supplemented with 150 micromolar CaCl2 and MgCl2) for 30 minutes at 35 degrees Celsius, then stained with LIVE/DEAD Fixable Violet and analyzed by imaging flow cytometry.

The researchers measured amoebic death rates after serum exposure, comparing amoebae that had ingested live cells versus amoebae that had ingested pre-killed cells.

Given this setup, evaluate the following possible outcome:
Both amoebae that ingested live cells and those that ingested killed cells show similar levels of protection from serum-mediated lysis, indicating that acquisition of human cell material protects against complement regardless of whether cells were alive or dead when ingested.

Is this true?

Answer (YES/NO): NO